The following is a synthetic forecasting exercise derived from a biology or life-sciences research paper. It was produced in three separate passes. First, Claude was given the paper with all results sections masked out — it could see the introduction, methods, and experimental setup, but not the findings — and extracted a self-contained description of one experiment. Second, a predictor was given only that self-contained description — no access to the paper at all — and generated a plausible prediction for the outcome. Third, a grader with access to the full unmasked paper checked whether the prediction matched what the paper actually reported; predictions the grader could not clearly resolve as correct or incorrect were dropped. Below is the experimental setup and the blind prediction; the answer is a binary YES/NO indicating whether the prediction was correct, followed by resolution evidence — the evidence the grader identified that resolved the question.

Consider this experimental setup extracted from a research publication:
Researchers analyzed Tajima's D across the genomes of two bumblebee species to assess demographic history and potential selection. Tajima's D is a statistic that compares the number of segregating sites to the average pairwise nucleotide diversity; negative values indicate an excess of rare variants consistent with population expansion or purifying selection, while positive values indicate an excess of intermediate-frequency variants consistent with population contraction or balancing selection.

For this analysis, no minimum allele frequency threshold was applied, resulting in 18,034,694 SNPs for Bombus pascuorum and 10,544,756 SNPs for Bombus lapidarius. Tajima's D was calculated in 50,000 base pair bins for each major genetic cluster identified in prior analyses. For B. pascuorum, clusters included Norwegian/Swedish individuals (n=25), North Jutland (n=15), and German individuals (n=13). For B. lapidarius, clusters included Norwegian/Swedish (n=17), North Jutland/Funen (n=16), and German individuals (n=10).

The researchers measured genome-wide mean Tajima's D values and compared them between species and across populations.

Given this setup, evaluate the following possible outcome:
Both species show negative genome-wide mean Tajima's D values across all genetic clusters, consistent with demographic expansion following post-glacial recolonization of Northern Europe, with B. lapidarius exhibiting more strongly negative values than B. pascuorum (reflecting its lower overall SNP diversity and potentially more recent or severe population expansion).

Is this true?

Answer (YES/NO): NO